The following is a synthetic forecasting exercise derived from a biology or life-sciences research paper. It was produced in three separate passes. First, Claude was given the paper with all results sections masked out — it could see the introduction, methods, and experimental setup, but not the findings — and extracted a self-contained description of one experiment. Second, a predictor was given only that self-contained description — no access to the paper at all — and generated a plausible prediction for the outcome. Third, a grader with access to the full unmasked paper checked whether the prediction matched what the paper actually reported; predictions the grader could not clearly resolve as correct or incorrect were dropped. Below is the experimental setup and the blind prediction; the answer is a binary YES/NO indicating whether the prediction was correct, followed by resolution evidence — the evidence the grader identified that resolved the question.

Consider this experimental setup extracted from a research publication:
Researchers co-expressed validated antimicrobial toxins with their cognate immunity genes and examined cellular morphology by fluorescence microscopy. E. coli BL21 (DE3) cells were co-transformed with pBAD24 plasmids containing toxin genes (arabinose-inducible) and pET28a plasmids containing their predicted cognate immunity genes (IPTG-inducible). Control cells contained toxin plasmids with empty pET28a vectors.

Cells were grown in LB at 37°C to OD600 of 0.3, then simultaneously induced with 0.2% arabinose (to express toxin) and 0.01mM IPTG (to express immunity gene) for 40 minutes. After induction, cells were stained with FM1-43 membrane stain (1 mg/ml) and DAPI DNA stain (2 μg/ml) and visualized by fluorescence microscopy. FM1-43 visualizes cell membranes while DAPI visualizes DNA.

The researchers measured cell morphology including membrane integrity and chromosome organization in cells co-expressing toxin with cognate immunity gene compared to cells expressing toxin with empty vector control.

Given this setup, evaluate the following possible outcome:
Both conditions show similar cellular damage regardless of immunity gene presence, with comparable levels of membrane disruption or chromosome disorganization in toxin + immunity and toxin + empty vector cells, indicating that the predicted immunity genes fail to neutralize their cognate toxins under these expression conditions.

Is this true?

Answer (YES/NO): NO